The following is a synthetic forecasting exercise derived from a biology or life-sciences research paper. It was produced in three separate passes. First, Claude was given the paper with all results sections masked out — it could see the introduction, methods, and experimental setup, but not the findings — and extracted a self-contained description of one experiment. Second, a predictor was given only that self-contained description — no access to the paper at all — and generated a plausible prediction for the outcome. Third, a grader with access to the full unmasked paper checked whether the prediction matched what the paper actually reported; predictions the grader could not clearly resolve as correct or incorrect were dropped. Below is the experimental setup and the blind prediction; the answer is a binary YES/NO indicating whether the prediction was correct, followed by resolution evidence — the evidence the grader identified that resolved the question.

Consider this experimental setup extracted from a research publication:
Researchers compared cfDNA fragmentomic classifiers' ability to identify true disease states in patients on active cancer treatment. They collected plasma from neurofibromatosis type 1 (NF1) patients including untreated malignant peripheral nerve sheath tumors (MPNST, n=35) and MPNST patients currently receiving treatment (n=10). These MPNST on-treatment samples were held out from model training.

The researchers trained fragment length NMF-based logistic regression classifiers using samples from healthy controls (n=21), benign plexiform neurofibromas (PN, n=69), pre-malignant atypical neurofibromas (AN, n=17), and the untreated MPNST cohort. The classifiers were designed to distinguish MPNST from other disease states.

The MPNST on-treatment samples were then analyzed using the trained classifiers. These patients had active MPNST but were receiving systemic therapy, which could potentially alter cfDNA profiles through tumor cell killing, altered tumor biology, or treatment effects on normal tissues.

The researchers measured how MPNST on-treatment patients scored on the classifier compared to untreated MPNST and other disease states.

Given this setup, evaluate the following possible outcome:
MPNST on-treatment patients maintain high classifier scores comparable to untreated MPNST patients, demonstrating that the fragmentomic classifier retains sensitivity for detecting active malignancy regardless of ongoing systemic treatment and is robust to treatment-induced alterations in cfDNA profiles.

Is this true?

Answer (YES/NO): NO